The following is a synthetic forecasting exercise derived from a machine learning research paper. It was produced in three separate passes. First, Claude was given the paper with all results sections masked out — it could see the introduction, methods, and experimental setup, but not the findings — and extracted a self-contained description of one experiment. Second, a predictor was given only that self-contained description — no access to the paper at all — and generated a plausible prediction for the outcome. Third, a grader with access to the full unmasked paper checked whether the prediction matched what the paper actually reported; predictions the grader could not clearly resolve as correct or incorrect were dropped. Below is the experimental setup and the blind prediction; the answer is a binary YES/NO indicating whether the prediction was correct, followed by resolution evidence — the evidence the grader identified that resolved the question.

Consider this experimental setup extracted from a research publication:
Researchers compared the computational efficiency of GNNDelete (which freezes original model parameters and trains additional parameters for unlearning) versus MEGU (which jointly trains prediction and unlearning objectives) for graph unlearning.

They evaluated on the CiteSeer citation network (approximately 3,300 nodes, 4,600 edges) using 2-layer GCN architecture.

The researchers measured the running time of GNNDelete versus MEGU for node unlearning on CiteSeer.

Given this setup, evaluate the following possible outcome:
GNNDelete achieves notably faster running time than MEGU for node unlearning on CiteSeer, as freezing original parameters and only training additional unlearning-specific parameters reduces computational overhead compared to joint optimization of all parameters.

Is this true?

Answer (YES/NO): NO